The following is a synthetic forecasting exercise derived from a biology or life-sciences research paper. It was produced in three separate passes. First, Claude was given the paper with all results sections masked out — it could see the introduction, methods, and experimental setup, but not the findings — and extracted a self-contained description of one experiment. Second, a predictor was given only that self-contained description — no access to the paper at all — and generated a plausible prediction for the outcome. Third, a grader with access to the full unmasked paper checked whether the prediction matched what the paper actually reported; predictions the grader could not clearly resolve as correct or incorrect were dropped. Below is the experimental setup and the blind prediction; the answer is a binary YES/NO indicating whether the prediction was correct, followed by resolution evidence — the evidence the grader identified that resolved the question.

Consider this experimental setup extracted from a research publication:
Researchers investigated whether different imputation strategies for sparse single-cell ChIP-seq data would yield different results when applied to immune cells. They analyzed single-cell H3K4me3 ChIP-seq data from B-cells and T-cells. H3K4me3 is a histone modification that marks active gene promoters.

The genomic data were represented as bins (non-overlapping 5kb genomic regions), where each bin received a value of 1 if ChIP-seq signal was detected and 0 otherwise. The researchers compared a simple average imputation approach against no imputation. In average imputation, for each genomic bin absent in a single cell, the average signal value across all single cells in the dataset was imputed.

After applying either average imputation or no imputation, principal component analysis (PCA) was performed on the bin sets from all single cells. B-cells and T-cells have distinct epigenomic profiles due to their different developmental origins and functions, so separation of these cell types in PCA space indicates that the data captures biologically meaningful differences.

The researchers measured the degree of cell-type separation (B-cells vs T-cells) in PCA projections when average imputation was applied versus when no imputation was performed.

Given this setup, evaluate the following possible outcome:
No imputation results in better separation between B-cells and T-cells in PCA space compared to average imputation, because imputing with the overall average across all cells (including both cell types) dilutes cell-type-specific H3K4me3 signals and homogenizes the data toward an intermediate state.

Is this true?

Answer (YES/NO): YES